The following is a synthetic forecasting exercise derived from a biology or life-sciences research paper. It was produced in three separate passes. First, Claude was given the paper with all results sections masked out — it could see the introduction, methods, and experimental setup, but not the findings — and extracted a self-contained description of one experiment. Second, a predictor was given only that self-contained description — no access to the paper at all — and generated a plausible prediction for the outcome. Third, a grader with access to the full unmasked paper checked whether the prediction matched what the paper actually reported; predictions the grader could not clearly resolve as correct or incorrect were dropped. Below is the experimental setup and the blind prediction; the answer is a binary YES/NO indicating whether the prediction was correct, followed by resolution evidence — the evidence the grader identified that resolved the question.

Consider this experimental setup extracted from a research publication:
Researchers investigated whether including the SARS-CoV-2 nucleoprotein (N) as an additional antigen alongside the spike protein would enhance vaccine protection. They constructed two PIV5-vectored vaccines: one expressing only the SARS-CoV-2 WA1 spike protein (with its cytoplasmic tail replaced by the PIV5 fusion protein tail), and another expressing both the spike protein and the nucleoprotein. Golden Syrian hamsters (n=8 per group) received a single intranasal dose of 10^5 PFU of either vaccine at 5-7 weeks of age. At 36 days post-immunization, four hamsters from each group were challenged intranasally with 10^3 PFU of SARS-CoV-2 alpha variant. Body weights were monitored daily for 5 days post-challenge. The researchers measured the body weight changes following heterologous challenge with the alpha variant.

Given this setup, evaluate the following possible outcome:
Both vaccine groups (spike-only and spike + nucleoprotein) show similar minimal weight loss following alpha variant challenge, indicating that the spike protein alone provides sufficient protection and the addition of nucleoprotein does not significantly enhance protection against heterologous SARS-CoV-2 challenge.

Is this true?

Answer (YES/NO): NO